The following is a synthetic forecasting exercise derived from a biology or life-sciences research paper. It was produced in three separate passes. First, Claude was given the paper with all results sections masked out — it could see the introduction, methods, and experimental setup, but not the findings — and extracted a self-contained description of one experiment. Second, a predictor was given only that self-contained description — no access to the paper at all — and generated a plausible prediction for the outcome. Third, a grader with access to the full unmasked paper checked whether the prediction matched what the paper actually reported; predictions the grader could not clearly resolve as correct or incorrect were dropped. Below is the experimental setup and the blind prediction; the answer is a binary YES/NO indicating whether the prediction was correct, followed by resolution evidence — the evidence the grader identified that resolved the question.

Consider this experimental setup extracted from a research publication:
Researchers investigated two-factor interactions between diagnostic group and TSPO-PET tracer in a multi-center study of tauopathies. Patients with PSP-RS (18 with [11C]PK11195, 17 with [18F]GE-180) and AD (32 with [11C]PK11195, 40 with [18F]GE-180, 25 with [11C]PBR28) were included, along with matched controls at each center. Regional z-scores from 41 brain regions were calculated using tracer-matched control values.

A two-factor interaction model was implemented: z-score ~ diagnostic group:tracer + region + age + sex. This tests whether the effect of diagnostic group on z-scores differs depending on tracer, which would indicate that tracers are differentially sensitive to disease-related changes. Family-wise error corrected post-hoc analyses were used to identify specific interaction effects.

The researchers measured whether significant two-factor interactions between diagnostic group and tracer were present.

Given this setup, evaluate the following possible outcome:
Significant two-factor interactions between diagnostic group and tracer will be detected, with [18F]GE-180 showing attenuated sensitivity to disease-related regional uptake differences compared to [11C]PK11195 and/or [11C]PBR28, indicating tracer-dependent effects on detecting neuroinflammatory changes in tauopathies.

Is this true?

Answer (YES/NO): NO